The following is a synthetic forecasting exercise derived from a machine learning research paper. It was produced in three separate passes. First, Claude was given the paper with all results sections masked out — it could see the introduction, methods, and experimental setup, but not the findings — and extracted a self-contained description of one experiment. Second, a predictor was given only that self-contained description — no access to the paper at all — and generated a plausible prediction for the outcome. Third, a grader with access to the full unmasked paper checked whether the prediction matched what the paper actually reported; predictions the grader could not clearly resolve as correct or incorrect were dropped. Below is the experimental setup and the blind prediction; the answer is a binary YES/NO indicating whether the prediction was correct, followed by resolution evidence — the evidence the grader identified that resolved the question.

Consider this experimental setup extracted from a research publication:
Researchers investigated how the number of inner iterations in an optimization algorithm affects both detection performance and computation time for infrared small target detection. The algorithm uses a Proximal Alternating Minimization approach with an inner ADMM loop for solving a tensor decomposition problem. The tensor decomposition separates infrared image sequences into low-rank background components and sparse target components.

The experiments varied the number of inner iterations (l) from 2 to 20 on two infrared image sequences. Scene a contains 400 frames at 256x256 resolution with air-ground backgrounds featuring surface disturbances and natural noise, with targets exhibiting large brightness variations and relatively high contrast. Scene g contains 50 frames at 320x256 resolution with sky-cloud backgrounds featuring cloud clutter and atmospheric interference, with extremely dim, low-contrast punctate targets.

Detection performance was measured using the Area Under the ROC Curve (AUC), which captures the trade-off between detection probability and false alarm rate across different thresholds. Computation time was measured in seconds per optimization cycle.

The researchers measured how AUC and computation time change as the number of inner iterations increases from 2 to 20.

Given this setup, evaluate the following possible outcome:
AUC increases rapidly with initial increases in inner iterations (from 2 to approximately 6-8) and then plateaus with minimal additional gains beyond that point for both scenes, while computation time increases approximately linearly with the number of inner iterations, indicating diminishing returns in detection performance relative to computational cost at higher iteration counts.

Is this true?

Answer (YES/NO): NO